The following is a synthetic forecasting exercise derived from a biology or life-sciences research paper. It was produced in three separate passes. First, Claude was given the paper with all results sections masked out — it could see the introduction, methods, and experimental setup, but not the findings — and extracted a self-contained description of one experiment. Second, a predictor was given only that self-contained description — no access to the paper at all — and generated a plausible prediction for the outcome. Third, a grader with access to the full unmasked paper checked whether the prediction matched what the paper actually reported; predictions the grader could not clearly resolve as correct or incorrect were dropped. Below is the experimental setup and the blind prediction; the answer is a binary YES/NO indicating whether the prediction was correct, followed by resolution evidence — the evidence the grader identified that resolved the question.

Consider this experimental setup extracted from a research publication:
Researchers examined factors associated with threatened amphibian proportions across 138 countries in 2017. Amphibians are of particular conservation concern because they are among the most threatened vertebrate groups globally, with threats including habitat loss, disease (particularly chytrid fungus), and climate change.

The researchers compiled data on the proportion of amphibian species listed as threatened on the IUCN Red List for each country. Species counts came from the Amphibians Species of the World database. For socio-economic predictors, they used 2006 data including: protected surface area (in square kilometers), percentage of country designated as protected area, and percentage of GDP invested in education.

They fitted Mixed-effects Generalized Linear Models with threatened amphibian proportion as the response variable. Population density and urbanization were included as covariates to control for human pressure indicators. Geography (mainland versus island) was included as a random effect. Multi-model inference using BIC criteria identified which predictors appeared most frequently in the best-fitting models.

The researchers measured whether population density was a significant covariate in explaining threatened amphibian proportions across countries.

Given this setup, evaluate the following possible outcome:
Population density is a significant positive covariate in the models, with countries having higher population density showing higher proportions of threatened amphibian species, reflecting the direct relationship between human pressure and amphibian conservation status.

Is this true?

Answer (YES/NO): NO